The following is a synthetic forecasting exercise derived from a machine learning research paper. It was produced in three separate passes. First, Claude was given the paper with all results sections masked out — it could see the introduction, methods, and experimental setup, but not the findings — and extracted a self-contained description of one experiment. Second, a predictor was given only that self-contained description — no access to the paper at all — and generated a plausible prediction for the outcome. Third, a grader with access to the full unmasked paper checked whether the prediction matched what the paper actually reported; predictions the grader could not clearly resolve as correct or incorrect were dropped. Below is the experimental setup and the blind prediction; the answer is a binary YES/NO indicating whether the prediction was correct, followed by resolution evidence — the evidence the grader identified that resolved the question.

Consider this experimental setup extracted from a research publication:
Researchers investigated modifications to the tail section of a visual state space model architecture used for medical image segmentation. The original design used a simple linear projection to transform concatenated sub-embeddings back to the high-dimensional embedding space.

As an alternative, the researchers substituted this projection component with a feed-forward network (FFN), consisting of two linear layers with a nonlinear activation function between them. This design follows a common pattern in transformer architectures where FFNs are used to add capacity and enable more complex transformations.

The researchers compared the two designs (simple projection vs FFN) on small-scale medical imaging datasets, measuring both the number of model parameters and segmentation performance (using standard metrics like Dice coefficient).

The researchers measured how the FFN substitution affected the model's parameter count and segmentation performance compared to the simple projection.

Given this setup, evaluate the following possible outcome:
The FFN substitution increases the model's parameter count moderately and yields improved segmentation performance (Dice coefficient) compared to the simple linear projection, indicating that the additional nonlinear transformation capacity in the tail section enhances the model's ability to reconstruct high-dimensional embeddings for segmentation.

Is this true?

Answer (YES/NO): NO